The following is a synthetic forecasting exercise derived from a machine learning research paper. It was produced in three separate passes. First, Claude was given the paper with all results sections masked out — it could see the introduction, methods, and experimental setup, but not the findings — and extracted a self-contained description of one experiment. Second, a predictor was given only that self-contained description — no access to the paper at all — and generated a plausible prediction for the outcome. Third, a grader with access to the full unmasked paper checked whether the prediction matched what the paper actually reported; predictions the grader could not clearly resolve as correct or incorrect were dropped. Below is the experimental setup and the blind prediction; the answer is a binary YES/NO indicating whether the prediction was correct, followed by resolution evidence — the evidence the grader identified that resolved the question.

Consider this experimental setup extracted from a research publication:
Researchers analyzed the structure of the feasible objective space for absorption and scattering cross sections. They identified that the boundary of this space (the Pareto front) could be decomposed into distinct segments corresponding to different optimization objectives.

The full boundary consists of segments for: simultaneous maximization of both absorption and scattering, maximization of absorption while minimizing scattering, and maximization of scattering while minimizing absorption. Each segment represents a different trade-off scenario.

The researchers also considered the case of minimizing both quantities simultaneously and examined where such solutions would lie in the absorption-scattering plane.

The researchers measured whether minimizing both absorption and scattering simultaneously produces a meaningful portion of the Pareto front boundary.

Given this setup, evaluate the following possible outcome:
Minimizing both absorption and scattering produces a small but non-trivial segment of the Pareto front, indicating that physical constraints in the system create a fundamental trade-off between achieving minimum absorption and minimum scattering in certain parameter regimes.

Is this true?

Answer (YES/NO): NO